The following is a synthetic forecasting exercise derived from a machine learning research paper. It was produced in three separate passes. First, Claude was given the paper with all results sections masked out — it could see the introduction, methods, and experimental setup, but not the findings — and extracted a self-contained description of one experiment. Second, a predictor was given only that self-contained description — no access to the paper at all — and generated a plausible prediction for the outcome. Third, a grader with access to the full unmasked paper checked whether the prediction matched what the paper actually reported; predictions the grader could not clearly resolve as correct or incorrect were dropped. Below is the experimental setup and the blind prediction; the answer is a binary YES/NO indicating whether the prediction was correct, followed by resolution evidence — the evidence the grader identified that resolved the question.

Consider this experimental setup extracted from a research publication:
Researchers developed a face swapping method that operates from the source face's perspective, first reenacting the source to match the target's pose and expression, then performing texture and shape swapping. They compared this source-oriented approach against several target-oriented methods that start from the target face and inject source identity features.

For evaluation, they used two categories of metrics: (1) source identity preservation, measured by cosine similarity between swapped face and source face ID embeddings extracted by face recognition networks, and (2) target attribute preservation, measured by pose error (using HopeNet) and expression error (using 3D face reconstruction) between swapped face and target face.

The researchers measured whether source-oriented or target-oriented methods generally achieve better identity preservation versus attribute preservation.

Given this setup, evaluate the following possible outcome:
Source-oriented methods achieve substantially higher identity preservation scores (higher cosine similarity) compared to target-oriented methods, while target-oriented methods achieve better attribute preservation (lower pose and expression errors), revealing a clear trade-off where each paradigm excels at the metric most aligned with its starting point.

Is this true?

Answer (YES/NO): YES